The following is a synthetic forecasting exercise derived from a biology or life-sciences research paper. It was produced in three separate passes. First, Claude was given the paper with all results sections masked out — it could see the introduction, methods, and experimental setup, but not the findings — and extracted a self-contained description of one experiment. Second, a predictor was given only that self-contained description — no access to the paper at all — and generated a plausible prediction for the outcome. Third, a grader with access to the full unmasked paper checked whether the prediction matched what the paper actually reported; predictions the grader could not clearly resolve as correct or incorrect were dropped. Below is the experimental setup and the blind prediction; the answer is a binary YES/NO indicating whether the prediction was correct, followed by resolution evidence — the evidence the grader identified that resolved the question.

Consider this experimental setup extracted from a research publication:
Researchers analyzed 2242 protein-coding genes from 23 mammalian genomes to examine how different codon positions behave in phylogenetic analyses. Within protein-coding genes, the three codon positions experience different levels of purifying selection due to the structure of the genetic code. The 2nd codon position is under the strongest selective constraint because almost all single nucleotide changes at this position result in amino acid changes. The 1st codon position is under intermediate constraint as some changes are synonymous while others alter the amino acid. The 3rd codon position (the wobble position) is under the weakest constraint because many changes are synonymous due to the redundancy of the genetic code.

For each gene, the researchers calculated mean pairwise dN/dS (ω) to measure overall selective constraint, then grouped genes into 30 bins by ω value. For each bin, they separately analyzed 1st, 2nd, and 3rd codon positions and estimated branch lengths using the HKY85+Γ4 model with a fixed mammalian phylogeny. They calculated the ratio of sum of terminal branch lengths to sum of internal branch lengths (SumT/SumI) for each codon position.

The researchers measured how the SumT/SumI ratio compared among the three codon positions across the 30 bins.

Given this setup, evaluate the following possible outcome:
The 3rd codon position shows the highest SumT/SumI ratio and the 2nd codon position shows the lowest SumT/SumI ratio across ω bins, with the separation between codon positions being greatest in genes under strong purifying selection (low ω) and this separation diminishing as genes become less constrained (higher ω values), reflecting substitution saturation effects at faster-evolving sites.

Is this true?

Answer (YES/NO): NO